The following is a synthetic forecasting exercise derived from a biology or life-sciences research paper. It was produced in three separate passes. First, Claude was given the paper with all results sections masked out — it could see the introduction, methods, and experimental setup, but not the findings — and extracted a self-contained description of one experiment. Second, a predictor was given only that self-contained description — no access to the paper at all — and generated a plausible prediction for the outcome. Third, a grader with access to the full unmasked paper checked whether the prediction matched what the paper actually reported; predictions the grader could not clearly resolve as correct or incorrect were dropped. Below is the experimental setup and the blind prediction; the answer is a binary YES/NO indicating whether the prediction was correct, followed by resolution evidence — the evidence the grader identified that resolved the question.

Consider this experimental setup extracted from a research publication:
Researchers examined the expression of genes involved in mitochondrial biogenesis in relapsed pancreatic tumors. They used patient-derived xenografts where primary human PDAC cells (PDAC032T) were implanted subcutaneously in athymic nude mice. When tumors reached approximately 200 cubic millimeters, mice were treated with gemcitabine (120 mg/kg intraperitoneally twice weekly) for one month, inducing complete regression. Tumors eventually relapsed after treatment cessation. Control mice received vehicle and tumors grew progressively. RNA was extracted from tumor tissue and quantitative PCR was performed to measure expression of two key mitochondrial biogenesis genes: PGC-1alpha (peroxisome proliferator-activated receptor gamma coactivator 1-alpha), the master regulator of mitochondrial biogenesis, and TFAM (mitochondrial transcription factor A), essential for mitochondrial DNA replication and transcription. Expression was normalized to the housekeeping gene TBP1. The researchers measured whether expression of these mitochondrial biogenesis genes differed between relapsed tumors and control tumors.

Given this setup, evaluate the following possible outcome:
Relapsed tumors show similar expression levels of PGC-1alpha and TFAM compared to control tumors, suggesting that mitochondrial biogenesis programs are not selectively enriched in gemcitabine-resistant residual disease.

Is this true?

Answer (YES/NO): NO